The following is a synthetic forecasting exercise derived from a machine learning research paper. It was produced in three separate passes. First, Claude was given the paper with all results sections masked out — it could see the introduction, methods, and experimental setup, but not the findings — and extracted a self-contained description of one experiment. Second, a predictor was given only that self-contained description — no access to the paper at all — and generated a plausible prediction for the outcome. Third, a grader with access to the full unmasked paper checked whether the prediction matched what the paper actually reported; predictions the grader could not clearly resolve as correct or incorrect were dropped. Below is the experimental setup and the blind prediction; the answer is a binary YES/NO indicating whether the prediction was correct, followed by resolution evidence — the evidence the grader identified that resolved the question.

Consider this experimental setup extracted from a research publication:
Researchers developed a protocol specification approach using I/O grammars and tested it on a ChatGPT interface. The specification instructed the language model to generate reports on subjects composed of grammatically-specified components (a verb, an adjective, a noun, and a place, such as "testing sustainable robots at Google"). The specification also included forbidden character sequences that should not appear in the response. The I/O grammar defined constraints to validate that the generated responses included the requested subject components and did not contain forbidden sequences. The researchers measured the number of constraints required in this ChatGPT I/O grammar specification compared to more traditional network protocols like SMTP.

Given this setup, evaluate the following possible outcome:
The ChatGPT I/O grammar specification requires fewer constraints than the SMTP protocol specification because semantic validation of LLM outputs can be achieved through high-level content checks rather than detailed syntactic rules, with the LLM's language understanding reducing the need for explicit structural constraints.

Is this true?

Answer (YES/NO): NO